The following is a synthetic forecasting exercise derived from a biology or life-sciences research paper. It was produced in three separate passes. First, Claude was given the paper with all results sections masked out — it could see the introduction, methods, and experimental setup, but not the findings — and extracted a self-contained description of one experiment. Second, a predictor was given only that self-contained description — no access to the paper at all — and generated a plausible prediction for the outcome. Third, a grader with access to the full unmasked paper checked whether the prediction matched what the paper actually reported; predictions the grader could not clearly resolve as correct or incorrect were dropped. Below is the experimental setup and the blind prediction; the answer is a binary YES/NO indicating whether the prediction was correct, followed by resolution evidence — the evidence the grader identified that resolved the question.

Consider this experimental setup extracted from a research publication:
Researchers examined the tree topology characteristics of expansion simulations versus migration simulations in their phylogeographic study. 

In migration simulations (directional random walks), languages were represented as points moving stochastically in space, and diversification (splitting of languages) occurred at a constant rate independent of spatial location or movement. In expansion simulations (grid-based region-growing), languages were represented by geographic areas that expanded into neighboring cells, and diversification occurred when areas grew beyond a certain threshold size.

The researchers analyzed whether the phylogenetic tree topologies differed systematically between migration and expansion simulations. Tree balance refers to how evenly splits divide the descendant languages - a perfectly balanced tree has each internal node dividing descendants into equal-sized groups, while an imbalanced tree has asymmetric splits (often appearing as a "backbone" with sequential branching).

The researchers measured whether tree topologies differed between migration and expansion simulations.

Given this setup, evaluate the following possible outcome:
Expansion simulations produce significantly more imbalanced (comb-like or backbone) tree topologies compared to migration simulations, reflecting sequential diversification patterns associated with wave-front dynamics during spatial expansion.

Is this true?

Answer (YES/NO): YES